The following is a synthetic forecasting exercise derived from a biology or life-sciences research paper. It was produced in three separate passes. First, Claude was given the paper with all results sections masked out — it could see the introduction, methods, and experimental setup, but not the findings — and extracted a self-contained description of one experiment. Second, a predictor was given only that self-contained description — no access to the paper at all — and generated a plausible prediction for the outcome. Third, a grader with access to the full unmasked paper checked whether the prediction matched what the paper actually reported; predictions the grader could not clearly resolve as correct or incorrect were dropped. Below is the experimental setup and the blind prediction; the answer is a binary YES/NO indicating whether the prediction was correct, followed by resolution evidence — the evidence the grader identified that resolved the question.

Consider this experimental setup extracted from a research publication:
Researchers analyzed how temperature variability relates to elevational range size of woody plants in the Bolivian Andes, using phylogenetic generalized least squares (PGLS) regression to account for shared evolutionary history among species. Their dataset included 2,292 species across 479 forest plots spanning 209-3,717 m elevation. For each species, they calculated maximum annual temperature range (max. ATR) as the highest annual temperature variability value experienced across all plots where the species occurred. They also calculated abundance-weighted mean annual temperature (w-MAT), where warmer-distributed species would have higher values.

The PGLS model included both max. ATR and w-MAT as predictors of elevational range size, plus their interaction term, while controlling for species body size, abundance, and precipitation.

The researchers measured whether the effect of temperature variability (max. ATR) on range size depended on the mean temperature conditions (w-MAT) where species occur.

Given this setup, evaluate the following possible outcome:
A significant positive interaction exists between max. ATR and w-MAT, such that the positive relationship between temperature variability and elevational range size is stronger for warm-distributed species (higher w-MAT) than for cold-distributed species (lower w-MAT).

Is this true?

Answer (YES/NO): YES